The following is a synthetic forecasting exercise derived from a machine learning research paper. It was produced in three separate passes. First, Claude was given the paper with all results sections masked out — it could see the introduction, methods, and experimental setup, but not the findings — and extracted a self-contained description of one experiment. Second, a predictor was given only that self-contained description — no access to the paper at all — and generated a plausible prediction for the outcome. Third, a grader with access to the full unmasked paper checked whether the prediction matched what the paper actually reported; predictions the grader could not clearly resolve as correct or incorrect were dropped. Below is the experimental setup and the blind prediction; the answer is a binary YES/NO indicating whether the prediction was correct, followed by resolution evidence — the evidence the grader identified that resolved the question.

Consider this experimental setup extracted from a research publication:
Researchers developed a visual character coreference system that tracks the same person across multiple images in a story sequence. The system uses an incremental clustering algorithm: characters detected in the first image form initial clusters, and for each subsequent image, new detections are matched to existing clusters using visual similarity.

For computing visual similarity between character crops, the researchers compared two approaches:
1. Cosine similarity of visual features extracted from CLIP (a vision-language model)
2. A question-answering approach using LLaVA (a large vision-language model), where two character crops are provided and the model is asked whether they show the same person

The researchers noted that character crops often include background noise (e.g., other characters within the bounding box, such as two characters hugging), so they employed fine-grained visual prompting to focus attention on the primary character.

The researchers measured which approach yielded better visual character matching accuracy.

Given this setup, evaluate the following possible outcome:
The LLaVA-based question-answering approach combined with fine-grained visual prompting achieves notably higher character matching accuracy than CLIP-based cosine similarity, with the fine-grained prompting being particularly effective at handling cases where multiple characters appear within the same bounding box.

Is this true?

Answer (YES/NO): NO